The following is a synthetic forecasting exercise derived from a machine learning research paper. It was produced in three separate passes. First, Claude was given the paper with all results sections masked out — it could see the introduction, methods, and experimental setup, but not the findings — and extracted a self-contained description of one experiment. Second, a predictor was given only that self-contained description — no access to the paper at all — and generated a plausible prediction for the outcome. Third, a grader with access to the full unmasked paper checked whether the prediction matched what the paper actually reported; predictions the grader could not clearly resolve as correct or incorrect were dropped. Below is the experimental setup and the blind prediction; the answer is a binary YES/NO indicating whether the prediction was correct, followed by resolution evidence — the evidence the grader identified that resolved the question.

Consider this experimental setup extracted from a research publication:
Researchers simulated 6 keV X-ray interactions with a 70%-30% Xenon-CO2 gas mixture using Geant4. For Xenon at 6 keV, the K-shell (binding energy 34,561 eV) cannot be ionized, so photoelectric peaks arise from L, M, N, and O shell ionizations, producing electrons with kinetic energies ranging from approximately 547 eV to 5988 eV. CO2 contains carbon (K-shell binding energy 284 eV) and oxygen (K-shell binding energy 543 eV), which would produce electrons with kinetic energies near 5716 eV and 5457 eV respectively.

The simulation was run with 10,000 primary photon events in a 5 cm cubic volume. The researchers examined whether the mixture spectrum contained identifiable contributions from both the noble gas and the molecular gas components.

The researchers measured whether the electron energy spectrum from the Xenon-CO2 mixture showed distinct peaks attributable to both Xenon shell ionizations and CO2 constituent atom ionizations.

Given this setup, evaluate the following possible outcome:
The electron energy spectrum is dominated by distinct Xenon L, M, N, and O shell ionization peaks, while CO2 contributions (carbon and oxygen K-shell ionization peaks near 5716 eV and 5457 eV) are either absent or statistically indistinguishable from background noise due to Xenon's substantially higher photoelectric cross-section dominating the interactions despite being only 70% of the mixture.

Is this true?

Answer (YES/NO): NO